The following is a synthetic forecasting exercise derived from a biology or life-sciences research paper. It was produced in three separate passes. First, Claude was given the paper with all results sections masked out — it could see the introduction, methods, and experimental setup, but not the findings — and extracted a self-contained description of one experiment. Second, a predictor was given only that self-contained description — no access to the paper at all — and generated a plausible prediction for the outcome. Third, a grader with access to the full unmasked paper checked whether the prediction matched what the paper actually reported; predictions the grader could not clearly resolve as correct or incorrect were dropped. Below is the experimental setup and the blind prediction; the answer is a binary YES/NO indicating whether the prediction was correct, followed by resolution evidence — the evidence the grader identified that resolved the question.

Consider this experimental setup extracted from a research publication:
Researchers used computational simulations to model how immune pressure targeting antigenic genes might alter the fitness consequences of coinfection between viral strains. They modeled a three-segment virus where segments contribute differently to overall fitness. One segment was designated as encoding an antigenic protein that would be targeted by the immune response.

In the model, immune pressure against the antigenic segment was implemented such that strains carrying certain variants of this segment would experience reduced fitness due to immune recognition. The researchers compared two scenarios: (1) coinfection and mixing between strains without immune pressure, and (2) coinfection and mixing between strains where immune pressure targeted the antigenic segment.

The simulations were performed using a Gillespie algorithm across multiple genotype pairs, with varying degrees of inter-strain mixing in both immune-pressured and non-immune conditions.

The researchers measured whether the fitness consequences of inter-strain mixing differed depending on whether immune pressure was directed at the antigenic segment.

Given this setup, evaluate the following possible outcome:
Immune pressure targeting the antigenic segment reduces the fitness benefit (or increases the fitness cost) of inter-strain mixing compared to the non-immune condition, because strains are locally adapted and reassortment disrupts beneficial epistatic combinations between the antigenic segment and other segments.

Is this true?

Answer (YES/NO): NO